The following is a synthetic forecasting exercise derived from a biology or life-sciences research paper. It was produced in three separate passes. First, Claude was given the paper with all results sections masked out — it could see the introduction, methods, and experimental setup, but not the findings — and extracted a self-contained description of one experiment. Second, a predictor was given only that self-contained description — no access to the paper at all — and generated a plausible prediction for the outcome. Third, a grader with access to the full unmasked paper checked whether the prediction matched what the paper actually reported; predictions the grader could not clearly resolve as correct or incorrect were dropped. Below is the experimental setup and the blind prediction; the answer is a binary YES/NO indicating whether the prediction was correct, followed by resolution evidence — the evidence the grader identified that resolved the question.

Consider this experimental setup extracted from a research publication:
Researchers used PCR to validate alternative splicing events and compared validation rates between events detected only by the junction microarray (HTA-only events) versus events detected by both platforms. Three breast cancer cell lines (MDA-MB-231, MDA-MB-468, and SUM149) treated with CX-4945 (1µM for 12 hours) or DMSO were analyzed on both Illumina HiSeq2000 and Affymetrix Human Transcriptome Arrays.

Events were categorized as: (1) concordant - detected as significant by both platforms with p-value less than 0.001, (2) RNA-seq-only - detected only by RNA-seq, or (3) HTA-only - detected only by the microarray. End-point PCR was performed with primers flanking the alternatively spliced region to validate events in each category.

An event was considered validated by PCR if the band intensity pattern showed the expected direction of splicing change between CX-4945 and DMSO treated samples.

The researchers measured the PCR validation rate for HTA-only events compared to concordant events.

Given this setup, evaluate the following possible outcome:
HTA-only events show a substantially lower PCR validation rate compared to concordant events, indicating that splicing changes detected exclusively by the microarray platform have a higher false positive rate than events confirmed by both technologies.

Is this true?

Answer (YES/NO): YES